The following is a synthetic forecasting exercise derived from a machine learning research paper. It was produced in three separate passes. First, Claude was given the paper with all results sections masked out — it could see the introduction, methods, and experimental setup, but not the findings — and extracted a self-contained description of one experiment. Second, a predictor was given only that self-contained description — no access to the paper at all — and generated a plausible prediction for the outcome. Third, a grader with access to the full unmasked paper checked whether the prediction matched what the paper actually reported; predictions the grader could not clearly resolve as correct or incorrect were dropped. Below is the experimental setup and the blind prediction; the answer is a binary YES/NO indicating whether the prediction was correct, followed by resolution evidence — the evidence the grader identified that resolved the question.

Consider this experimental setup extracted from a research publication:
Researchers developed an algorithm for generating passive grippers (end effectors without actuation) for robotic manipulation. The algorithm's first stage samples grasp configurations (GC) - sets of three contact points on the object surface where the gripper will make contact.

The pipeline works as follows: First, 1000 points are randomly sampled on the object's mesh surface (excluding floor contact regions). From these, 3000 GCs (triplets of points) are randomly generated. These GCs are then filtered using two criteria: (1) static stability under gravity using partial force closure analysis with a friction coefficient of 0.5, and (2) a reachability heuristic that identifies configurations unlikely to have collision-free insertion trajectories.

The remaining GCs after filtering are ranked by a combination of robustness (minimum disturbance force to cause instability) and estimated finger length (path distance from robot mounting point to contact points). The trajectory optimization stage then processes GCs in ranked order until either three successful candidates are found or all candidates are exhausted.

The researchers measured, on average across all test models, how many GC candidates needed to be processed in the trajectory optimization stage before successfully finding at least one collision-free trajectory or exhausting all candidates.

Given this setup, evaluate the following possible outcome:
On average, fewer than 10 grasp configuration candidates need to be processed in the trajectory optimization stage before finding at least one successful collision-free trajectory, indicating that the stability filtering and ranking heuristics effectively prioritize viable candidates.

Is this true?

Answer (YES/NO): YES